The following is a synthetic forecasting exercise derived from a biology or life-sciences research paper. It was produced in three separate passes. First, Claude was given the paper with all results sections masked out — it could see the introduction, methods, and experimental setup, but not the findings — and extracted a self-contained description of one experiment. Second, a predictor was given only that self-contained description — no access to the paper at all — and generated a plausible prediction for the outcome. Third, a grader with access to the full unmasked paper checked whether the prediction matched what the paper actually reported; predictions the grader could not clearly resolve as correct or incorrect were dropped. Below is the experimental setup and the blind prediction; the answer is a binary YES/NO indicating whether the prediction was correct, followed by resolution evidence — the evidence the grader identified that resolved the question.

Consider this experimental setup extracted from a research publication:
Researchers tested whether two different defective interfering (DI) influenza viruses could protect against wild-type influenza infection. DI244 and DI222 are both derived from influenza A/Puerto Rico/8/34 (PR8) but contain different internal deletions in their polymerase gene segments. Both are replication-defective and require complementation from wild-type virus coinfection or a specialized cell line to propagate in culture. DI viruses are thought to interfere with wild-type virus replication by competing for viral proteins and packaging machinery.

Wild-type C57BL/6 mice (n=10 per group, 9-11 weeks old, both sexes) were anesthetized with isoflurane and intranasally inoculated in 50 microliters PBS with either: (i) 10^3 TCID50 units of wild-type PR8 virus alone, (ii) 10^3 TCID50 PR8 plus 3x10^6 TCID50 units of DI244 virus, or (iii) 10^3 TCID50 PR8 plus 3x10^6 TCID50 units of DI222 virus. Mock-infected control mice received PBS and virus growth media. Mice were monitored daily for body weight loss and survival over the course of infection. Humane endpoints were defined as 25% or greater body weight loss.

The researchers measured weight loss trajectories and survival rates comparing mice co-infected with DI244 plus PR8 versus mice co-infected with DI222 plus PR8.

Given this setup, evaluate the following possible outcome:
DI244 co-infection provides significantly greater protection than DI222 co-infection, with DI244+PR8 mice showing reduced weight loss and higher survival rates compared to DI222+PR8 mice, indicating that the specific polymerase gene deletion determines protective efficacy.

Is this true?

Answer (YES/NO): NO